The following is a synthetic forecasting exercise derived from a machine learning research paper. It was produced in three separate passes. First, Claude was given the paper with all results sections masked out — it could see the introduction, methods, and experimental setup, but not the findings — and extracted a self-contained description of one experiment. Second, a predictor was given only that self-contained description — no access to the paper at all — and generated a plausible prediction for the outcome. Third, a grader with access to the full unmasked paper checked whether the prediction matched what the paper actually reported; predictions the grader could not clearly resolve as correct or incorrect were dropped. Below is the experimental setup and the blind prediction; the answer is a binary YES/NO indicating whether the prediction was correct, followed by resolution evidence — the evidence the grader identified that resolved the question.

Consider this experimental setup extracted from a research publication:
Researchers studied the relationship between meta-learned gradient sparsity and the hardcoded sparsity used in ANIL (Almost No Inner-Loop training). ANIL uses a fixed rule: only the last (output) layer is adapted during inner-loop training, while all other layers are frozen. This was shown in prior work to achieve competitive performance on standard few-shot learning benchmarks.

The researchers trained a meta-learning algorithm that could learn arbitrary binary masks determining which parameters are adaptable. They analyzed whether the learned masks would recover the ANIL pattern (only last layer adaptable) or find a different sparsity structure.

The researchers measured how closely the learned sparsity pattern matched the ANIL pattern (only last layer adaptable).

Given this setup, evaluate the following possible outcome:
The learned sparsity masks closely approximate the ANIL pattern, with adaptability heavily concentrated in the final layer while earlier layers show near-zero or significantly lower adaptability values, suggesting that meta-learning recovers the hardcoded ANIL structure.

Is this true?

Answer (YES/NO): NO